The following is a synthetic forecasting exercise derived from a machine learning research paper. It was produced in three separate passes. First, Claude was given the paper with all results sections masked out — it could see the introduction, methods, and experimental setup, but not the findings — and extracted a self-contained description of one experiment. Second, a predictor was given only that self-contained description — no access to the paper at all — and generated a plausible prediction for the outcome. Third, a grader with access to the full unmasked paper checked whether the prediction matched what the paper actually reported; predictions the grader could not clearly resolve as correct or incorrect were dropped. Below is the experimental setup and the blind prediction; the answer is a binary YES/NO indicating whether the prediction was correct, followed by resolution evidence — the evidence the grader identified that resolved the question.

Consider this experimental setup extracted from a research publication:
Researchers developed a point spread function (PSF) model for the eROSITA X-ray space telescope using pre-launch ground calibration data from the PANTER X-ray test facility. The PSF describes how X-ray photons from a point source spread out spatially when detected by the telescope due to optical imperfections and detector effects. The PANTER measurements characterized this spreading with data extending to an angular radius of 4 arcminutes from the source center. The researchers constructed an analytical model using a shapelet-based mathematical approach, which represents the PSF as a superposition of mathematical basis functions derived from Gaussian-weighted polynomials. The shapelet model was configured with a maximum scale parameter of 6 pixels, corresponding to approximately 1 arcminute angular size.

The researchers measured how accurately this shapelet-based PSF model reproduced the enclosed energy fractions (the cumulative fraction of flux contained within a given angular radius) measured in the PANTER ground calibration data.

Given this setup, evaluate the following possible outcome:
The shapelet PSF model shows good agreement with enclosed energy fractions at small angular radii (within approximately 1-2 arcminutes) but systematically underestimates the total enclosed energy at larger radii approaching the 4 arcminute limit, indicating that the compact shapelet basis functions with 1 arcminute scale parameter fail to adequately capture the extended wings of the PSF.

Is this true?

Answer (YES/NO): NO